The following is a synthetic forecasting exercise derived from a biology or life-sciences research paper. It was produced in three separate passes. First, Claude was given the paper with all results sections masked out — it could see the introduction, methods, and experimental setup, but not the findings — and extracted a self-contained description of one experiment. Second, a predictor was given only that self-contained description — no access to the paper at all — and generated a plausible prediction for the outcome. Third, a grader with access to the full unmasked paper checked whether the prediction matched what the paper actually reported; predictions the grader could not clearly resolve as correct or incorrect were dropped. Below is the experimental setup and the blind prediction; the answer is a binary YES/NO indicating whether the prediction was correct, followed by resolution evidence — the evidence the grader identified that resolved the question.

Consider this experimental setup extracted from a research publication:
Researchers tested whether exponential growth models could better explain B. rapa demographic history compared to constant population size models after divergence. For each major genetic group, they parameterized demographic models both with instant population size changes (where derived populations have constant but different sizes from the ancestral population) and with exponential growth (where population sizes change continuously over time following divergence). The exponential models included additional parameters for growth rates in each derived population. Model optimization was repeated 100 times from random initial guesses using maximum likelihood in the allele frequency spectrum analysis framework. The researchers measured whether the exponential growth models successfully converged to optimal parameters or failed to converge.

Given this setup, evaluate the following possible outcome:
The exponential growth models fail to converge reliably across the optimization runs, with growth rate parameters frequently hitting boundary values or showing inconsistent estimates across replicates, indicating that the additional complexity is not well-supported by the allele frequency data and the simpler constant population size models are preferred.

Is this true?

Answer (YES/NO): NO